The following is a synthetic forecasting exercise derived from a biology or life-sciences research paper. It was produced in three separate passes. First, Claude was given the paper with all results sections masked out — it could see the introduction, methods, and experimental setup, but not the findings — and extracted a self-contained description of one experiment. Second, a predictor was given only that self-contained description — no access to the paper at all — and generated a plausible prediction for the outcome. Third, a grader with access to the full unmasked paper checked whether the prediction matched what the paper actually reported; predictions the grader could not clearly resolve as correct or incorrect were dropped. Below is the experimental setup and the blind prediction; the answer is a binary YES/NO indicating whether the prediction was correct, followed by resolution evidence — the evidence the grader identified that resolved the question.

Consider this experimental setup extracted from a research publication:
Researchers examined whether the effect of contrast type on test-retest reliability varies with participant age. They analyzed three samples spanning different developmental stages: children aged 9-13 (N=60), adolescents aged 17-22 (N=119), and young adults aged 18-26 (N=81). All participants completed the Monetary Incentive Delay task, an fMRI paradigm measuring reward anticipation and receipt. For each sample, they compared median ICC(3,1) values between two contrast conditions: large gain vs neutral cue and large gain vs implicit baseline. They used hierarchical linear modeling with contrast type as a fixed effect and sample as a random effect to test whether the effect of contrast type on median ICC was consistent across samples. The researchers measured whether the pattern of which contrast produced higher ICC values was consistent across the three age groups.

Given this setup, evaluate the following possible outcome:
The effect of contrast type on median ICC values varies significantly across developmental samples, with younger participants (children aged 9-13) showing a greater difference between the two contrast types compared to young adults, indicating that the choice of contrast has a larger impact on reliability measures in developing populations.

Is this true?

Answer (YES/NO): NO